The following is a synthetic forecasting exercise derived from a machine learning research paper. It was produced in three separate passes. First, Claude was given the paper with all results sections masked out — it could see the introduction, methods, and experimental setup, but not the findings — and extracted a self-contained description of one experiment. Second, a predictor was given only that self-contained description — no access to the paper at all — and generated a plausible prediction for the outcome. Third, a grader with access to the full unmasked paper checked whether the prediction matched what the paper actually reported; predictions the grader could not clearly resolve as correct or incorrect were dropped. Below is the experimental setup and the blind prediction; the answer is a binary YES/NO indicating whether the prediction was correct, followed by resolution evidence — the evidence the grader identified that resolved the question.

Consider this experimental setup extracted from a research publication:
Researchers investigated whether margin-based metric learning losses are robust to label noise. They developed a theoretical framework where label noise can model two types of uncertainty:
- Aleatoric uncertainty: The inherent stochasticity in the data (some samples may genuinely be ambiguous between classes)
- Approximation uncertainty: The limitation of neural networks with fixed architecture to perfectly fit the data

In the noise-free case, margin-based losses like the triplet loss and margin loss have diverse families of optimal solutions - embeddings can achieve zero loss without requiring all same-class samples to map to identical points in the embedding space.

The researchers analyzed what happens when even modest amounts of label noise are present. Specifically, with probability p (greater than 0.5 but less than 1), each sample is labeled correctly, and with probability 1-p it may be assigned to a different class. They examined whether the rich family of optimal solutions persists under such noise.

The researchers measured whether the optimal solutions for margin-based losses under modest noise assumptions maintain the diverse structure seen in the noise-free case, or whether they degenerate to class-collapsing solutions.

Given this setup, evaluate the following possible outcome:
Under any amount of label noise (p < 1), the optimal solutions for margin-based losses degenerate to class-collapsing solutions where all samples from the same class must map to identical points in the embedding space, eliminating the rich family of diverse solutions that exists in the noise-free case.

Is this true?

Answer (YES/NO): YES